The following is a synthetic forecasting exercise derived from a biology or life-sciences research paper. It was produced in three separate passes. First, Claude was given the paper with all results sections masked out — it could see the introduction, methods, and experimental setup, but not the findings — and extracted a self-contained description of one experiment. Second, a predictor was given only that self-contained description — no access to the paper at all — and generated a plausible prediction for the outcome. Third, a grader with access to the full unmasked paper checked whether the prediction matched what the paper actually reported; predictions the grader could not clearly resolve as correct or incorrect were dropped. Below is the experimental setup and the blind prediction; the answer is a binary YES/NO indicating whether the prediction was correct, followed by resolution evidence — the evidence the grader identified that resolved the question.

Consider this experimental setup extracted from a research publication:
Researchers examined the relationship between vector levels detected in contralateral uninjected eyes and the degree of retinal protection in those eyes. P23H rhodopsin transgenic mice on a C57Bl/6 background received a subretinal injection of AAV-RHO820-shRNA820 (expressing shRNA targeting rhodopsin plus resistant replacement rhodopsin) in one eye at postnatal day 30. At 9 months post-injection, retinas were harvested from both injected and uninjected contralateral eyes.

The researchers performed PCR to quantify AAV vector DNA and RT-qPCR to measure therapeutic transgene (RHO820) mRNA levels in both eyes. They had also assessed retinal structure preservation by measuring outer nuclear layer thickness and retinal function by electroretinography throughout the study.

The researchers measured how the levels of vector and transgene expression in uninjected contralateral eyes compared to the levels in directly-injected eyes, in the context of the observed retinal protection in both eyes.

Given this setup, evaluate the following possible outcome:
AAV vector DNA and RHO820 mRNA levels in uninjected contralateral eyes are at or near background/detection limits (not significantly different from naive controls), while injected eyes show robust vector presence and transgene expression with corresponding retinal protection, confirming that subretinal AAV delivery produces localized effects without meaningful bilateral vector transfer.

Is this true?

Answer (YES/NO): NO